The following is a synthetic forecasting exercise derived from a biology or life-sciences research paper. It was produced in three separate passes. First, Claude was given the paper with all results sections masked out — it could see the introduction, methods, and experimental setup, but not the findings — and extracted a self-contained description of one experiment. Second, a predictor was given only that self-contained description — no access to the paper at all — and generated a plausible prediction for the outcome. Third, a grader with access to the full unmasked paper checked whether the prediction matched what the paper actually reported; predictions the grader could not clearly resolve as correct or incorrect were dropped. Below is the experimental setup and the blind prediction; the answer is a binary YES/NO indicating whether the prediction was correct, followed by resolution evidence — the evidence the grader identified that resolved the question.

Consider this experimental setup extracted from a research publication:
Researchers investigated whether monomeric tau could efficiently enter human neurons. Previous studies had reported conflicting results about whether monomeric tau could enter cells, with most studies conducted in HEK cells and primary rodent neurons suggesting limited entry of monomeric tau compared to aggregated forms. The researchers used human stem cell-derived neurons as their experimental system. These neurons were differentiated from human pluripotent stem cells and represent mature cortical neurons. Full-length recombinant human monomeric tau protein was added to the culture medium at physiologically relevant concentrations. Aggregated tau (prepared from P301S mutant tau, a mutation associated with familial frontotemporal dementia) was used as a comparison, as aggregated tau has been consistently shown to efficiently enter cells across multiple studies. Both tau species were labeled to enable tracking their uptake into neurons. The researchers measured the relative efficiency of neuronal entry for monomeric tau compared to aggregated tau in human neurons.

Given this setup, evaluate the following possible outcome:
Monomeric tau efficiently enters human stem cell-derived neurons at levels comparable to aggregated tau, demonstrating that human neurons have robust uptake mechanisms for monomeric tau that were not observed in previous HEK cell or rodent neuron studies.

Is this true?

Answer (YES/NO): YES